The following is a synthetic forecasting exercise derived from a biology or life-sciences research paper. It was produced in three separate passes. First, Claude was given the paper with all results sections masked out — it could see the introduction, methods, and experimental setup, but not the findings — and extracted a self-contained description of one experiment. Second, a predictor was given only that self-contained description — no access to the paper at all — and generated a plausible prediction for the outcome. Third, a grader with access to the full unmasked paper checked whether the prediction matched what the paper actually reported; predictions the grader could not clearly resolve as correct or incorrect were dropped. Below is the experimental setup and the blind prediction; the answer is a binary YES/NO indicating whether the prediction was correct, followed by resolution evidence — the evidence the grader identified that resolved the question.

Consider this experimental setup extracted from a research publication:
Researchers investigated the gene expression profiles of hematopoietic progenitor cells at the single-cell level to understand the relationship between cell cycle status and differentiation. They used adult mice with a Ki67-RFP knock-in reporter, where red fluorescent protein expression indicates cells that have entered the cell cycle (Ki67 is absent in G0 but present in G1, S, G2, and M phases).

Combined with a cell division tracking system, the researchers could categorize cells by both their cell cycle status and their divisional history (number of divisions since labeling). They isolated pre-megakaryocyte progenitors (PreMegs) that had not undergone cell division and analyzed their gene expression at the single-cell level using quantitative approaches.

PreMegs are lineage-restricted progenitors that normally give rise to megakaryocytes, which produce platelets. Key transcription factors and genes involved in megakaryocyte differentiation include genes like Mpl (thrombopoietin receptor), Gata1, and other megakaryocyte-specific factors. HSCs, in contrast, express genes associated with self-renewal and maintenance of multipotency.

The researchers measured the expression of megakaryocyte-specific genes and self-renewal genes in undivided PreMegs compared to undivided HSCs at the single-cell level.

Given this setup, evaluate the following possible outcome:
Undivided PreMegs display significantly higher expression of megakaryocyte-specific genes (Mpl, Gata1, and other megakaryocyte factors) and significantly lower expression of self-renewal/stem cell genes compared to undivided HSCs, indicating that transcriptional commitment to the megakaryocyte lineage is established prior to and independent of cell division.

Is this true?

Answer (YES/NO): YES